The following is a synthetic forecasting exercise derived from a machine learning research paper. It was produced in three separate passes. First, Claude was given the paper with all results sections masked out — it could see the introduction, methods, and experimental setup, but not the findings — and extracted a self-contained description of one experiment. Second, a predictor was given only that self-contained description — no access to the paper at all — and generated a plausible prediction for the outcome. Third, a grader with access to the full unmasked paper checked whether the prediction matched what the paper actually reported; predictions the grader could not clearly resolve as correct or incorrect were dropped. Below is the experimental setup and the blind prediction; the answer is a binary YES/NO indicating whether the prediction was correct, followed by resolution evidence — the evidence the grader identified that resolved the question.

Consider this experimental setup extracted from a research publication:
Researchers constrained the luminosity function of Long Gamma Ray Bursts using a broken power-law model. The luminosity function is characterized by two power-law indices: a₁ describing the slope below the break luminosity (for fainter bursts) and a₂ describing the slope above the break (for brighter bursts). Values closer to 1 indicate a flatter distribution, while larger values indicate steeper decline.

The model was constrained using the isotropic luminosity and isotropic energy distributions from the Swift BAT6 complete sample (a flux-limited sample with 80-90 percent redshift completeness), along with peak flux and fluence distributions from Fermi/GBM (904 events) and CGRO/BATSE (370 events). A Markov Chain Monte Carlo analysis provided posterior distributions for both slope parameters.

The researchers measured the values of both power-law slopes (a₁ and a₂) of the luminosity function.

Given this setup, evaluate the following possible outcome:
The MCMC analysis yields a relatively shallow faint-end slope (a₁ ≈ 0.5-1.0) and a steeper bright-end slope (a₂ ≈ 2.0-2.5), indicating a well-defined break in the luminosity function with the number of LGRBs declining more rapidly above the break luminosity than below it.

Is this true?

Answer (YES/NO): YES